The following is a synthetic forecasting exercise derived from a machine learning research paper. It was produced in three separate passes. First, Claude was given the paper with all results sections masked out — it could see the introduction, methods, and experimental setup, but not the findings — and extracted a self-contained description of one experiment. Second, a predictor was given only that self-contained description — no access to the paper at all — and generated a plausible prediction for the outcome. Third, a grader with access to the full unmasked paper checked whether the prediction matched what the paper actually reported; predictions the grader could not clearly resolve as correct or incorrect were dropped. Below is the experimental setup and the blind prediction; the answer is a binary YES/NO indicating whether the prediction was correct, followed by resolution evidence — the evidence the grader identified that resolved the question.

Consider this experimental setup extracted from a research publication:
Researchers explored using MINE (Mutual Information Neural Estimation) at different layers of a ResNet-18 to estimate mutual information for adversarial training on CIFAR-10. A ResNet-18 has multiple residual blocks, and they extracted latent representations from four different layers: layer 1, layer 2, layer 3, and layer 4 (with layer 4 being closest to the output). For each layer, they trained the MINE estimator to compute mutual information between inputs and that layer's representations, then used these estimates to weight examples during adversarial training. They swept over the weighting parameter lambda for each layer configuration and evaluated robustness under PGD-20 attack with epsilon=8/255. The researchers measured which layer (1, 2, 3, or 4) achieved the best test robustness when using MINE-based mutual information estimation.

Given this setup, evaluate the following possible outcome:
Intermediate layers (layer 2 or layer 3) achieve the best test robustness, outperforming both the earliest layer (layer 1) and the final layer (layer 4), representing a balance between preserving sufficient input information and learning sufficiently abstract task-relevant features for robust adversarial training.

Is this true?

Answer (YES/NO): NO